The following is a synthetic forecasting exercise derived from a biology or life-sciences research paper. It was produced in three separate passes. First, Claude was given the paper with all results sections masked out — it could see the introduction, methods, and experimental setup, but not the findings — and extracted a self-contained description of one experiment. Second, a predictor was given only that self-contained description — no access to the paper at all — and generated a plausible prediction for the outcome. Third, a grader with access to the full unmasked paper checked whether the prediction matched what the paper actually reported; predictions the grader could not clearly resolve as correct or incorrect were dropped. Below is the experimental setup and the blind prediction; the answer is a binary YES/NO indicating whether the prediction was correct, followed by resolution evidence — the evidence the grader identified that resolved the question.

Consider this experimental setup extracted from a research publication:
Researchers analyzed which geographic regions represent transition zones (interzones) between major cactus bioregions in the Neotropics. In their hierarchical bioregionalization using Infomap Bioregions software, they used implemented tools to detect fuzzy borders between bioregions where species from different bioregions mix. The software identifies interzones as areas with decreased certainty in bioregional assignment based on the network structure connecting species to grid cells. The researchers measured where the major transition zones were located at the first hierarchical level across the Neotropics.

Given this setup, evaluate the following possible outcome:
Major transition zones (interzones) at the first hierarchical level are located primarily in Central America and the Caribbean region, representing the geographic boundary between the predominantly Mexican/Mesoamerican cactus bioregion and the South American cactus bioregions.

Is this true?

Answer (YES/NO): NO